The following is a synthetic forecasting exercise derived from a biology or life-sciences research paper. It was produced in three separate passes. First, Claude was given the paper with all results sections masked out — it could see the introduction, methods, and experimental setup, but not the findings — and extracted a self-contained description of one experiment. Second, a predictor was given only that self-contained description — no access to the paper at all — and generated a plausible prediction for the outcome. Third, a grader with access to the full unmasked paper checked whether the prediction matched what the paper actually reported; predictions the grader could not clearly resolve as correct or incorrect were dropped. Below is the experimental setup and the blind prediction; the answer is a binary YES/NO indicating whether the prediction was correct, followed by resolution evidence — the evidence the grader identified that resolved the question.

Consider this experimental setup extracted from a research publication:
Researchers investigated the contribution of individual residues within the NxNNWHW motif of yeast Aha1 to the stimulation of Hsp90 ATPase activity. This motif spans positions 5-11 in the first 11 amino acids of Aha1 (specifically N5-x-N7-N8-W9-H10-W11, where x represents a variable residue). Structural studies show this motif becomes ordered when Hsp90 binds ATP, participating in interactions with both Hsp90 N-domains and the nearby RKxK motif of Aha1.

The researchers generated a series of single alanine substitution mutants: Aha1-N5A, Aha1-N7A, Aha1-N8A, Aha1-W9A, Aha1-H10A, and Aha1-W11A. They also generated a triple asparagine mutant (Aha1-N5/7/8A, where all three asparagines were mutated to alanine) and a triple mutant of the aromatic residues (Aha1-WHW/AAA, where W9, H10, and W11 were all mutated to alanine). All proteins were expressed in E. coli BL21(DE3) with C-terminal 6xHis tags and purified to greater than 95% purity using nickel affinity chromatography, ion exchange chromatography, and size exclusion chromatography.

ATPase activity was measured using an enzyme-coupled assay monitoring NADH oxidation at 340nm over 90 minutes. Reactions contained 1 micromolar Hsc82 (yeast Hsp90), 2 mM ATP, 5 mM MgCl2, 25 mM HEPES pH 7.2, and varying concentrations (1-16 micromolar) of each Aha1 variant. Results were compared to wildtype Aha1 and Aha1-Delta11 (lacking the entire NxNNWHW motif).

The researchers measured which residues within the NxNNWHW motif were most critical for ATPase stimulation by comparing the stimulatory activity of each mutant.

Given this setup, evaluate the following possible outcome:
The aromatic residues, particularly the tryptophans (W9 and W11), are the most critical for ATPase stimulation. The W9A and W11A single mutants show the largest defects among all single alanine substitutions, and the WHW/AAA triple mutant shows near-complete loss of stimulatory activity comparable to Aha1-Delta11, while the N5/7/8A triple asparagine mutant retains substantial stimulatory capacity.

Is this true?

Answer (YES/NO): NO